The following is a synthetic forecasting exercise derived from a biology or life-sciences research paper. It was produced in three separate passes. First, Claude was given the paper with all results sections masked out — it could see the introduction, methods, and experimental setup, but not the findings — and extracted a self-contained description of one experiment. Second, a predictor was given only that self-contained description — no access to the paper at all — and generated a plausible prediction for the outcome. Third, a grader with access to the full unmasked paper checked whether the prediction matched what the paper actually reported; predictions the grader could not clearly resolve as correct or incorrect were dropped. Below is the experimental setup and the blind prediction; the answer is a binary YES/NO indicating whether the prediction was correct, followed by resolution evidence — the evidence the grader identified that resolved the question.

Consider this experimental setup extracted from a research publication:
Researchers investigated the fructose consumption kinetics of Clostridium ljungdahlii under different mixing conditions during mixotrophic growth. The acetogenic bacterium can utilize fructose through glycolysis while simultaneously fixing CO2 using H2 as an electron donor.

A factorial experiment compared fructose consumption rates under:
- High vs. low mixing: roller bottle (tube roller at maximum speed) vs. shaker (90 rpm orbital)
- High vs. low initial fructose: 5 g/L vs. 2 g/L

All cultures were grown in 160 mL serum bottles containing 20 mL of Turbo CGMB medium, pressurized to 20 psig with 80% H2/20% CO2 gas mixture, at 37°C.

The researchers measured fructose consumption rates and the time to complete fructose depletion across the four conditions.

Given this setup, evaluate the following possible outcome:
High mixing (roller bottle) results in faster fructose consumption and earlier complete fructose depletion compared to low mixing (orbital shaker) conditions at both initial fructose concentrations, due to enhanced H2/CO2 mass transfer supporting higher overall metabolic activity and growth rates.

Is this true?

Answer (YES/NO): NO